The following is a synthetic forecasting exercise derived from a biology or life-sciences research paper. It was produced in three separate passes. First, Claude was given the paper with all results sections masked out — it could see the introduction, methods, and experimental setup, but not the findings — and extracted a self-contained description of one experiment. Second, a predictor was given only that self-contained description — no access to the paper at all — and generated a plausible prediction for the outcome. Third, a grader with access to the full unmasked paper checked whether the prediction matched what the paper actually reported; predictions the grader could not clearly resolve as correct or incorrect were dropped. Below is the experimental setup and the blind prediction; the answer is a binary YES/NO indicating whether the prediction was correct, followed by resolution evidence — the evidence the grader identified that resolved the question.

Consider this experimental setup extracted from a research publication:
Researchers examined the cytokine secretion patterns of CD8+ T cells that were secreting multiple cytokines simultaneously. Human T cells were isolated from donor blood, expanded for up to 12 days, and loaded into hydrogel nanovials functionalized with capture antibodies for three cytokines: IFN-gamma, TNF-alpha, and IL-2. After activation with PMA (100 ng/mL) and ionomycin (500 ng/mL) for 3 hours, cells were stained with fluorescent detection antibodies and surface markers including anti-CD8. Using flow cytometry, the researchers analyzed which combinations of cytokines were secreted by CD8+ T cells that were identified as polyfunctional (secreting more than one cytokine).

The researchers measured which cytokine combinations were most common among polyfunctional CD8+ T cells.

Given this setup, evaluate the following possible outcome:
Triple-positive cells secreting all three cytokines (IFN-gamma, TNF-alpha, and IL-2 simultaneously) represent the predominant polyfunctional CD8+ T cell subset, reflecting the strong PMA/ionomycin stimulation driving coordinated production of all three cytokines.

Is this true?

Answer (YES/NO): NO